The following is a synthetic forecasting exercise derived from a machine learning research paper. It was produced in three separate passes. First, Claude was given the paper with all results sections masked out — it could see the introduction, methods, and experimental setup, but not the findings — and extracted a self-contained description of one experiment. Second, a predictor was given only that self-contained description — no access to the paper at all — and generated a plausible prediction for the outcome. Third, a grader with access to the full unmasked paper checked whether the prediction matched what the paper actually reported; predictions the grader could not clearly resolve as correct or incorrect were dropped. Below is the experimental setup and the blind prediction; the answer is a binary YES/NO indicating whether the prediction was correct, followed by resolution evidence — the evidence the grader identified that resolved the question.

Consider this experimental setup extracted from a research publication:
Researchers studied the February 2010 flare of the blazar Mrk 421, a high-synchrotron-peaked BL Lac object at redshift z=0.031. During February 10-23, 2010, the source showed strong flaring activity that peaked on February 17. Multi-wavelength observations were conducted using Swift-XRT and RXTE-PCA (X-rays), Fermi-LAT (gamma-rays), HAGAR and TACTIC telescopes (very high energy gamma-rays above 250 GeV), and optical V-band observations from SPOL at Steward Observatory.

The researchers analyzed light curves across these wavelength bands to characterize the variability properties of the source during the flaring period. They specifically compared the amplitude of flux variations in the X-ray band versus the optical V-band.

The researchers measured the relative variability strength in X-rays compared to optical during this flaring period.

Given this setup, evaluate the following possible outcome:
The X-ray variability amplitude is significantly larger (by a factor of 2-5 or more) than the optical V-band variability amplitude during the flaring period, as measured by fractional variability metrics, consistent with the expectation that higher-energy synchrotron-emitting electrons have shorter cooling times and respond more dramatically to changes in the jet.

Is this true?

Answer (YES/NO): YES